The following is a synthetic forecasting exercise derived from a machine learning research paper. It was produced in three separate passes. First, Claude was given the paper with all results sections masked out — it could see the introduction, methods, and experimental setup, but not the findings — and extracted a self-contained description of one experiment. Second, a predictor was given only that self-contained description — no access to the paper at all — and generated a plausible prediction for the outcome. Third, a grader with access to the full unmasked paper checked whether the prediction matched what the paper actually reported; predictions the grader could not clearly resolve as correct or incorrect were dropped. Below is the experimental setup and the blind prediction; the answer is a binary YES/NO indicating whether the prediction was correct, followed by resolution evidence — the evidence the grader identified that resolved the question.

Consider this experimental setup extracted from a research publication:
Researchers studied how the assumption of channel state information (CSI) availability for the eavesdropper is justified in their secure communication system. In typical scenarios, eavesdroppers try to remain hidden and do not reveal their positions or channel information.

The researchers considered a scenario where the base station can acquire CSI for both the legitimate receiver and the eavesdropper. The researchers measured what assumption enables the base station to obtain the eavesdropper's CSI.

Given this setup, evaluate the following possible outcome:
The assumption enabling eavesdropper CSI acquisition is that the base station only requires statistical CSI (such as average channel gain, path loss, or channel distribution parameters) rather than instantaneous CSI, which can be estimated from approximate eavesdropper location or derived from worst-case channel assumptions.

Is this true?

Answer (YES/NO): NO